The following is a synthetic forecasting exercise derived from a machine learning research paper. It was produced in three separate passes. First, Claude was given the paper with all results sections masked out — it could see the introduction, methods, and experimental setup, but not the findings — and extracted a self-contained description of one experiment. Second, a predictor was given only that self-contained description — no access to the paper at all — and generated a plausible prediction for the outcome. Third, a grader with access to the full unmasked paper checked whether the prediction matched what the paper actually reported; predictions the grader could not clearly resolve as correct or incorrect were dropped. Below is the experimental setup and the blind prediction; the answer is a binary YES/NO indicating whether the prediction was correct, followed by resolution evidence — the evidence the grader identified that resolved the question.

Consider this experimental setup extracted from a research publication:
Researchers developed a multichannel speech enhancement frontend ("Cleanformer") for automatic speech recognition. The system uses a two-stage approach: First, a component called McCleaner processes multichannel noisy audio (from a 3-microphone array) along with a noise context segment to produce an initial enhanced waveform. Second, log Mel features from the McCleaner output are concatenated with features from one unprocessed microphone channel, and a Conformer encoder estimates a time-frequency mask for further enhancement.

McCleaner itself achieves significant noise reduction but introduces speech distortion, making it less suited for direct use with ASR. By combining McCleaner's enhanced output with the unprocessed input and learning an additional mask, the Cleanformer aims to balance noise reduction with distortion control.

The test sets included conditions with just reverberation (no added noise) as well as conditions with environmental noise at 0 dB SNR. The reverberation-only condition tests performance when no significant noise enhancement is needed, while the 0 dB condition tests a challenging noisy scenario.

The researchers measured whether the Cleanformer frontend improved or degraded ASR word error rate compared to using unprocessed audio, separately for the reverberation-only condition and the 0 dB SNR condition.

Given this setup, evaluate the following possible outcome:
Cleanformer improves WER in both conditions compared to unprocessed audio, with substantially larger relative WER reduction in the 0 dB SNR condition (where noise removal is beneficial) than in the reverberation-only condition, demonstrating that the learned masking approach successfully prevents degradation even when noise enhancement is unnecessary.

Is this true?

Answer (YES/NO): NO